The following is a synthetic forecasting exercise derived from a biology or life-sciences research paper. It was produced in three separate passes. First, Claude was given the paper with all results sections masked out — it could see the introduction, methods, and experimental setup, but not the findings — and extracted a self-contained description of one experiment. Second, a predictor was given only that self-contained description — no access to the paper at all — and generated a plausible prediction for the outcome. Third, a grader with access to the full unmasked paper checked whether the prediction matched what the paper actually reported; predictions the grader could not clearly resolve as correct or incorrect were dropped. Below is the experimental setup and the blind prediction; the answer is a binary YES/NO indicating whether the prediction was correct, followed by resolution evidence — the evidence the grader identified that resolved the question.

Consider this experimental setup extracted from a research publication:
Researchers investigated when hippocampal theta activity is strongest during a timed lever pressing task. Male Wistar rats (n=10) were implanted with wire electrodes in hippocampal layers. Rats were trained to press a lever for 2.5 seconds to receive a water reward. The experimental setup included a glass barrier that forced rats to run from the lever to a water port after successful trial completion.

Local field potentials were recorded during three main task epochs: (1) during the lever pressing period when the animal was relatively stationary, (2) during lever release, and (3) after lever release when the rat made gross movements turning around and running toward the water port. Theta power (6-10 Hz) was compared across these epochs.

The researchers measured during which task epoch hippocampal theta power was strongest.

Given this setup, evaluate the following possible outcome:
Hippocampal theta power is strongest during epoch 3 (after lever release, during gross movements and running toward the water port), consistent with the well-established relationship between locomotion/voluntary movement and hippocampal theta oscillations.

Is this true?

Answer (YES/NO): YES